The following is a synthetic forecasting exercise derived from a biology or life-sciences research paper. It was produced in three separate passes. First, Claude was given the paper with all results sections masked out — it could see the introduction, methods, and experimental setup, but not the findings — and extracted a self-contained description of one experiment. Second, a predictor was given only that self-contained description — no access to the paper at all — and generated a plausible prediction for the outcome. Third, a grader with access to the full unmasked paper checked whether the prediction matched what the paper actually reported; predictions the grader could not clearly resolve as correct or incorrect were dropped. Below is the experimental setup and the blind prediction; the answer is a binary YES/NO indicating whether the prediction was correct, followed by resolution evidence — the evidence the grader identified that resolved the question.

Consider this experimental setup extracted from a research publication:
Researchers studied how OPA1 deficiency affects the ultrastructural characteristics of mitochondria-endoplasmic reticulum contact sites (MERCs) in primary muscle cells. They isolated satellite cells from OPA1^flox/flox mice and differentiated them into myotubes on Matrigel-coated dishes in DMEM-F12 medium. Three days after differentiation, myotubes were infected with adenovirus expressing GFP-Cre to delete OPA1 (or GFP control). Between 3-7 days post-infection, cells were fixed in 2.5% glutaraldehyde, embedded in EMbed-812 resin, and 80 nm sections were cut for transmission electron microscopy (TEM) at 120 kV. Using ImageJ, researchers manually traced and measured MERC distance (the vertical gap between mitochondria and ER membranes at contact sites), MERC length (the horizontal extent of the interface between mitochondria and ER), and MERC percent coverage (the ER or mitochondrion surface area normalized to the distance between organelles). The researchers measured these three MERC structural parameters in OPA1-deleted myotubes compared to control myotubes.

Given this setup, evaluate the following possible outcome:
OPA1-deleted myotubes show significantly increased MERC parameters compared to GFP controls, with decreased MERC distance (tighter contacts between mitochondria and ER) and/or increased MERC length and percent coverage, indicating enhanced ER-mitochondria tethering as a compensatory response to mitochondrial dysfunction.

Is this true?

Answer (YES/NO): YES